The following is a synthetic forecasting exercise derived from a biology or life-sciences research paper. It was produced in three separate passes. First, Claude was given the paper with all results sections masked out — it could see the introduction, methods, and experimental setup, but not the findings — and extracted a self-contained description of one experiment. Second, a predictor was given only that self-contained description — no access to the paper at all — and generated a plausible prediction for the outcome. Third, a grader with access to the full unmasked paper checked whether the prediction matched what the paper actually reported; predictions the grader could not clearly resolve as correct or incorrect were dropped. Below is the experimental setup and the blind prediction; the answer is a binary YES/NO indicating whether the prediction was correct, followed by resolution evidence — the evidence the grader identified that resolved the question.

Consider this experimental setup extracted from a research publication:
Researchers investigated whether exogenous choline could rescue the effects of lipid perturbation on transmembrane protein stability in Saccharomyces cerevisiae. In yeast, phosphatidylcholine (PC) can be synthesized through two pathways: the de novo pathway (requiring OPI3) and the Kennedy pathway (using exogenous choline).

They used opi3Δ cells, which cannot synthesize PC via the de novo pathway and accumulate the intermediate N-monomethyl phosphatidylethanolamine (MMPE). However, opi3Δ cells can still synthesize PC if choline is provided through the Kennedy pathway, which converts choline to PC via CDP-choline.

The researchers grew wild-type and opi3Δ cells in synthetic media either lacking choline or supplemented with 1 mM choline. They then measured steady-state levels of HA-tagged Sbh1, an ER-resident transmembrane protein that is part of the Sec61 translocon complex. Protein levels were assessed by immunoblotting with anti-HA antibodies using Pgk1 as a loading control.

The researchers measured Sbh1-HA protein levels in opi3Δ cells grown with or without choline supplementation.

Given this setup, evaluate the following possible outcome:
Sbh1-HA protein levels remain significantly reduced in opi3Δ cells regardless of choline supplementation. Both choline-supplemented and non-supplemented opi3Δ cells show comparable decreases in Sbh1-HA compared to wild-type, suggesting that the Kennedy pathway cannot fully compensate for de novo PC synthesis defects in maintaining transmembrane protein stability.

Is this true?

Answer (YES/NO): NO